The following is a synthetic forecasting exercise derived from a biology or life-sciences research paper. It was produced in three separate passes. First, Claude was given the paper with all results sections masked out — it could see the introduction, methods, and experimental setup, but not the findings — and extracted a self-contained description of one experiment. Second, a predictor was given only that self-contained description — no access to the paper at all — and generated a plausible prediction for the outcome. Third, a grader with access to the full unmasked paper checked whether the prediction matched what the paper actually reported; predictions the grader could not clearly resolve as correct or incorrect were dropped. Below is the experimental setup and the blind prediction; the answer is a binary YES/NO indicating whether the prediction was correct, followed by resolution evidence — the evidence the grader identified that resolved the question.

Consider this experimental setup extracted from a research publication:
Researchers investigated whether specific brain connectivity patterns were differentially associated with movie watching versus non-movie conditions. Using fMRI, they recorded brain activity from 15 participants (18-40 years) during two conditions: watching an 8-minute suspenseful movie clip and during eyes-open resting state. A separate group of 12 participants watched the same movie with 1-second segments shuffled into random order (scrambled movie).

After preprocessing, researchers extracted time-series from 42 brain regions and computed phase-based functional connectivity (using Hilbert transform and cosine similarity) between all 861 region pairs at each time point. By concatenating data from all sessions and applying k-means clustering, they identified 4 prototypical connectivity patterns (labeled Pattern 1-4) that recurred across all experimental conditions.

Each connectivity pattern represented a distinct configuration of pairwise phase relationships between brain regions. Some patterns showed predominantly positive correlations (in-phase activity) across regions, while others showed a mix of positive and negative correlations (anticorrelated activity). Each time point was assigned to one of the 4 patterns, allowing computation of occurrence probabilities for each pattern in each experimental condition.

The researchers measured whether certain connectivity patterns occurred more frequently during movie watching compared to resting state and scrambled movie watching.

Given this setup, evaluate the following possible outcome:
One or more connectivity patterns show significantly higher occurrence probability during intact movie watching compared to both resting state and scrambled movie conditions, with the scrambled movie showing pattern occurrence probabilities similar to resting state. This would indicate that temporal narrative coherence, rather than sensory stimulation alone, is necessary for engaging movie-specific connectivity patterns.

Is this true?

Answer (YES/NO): YES